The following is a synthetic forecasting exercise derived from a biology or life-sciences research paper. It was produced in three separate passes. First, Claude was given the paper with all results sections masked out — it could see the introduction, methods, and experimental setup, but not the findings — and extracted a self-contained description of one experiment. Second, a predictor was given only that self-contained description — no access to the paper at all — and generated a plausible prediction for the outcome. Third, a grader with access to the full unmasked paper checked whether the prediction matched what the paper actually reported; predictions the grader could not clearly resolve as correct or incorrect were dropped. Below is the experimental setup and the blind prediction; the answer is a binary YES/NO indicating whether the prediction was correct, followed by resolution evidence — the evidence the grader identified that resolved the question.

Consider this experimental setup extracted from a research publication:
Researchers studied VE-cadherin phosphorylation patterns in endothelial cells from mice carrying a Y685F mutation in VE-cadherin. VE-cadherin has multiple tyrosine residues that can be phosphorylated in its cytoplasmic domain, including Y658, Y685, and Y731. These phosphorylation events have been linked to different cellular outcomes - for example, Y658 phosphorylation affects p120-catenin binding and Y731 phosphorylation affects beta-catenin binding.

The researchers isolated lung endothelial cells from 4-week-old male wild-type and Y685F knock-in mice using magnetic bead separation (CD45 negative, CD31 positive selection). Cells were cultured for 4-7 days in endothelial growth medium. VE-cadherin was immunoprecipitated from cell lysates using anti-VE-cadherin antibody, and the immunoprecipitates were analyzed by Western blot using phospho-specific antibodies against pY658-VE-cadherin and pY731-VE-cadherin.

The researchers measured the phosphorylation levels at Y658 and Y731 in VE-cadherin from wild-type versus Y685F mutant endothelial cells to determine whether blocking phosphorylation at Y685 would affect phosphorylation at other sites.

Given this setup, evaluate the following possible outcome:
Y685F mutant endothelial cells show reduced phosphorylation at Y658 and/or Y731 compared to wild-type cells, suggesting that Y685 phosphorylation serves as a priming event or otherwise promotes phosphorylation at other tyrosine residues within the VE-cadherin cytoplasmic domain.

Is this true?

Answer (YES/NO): NO